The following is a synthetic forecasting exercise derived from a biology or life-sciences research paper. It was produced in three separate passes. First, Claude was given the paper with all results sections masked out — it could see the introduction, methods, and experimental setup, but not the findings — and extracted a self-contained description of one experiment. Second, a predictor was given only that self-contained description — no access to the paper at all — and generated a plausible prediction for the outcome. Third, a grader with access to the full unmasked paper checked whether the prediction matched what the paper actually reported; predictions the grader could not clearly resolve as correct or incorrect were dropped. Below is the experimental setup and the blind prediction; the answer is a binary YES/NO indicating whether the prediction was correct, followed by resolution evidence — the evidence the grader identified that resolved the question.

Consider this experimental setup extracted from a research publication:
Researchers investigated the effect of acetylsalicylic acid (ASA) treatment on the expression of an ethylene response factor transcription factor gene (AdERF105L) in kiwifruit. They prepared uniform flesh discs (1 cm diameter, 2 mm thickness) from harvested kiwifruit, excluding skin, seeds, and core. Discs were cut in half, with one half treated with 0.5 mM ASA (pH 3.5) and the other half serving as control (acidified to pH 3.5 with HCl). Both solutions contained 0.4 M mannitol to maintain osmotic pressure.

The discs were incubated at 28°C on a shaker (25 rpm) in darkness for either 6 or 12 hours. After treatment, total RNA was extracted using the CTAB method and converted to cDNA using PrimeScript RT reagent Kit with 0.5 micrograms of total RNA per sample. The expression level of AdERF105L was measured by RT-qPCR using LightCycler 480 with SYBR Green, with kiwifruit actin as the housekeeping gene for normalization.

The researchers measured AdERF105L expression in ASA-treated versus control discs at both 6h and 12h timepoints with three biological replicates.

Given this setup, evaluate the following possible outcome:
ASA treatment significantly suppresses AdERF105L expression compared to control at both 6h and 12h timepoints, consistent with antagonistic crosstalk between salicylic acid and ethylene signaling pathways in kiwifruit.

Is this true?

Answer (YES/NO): NO